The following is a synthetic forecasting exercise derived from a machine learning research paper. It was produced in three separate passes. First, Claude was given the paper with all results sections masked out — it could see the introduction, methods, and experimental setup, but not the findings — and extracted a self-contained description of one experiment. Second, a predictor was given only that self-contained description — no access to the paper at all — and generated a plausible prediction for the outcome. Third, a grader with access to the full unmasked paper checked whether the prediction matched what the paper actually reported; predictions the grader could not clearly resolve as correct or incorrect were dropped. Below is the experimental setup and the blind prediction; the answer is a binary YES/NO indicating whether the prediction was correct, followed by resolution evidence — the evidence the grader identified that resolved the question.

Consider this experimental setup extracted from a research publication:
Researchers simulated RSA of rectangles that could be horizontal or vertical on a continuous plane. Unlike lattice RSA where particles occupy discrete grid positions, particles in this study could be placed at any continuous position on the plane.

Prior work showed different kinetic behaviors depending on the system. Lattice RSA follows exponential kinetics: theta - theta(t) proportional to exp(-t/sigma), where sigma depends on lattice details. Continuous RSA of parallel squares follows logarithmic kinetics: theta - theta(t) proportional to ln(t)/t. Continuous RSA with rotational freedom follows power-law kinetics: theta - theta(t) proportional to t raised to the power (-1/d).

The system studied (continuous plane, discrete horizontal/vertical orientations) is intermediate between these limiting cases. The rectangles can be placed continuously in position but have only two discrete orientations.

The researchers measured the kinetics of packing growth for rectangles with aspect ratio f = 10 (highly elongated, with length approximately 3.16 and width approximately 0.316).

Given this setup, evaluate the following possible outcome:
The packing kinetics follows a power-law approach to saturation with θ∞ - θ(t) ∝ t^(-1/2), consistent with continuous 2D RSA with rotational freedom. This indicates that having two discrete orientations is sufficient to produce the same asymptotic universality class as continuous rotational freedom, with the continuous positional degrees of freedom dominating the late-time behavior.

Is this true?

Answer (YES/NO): NO